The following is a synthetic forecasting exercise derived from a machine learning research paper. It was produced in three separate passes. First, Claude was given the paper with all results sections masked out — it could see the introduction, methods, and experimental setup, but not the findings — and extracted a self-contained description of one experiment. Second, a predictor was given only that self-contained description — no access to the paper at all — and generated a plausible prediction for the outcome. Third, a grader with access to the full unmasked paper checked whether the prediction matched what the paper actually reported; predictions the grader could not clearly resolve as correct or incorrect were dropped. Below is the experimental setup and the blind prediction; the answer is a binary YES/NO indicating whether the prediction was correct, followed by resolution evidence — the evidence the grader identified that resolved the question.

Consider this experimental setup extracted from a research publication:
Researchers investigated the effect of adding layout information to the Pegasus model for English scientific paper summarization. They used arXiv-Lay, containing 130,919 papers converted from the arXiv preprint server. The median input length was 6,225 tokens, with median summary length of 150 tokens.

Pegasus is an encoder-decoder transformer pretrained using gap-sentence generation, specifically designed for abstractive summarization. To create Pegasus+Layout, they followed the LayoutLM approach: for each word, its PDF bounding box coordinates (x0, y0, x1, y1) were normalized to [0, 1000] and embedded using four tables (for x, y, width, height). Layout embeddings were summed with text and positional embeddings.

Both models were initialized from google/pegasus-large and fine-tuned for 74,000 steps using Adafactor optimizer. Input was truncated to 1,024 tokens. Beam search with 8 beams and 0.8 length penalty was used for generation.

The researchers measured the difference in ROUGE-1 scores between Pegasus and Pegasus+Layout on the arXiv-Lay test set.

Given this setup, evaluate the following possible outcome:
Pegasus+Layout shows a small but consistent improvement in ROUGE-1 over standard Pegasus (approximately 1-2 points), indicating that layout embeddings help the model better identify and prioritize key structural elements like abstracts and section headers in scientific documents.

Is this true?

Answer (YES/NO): NO